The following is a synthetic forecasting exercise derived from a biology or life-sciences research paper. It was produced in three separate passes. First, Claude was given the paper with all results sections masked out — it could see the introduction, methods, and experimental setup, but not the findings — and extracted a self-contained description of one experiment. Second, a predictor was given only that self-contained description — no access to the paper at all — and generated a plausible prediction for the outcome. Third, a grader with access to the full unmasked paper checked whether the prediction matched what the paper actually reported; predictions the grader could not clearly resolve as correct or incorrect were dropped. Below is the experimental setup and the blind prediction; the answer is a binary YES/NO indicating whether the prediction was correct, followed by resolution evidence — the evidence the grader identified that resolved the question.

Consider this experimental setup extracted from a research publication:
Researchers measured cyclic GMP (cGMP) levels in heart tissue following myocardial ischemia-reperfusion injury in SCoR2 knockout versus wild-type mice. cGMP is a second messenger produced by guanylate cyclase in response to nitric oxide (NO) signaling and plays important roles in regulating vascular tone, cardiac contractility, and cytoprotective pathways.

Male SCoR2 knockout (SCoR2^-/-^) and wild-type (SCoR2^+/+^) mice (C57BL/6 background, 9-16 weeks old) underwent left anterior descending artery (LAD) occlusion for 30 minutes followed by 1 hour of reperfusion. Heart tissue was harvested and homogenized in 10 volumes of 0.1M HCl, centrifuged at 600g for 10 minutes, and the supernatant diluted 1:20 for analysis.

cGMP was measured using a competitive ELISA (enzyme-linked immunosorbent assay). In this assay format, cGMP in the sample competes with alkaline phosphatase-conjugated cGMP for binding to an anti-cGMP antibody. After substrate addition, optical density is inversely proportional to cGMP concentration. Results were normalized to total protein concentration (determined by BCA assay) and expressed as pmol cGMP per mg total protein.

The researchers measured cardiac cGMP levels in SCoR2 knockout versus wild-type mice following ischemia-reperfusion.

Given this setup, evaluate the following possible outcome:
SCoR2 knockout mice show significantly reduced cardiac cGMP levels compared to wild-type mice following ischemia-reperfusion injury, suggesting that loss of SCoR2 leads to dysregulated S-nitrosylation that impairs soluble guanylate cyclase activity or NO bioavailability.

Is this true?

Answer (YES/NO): NO